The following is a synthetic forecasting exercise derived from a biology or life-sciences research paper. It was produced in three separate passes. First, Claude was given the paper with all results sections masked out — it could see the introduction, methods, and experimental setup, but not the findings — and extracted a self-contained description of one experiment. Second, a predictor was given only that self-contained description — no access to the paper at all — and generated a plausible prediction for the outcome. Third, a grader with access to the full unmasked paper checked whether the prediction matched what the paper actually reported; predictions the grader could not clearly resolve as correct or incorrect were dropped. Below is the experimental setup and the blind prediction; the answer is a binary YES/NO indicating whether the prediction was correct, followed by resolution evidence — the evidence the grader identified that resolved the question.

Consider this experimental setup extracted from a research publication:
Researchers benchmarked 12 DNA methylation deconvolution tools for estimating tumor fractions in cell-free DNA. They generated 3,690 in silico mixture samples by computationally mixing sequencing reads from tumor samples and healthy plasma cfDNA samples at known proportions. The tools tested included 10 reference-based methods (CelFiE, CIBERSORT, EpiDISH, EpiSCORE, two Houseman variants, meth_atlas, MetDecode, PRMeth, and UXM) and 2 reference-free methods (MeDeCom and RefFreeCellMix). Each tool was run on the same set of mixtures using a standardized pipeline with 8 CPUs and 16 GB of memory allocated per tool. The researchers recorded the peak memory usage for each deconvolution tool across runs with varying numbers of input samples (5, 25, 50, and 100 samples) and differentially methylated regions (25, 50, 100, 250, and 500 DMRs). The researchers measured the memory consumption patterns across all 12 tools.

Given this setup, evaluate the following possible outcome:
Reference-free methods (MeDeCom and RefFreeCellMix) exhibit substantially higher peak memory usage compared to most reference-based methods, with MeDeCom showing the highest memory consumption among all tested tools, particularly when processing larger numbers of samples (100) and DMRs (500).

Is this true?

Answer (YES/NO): NO